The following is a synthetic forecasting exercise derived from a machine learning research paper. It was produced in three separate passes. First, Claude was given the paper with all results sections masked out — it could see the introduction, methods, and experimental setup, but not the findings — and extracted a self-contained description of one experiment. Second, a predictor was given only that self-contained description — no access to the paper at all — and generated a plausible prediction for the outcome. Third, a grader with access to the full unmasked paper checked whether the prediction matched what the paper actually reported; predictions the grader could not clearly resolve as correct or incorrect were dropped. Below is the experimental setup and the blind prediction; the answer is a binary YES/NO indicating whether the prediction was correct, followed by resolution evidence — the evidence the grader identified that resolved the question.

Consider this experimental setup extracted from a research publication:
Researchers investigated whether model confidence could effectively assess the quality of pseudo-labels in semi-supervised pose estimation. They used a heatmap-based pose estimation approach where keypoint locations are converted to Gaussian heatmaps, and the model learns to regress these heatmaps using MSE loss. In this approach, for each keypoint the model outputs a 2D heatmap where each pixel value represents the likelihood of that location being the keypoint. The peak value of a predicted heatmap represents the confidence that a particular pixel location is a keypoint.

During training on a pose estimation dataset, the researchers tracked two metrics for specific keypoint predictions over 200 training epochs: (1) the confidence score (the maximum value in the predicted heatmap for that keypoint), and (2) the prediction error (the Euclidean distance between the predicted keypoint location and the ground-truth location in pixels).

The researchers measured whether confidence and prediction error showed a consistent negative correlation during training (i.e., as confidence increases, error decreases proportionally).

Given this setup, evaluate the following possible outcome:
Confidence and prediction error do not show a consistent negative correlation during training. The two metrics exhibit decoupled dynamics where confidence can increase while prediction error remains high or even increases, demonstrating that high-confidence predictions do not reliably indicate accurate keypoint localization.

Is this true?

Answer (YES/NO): YES